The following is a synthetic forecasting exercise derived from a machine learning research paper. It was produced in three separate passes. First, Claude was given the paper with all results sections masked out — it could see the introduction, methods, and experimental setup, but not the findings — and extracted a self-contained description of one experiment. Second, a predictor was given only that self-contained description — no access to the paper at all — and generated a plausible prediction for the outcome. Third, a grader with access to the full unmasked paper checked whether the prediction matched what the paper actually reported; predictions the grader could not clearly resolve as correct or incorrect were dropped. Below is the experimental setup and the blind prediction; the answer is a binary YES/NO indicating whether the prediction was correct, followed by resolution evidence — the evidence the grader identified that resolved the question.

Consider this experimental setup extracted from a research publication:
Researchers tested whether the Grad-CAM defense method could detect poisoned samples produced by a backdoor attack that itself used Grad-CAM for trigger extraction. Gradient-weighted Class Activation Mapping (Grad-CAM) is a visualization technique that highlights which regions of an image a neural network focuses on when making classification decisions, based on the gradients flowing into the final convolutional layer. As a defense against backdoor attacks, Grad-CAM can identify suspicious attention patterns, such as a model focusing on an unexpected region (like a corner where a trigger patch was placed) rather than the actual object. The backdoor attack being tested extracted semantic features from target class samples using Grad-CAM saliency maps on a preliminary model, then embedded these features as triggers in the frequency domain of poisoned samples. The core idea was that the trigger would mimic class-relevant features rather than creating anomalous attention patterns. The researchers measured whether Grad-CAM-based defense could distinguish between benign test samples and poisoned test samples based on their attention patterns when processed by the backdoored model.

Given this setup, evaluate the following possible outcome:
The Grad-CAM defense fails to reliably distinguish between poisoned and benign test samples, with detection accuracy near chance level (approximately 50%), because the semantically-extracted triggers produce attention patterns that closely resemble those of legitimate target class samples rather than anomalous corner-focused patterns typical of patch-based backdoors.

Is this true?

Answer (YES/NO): YES